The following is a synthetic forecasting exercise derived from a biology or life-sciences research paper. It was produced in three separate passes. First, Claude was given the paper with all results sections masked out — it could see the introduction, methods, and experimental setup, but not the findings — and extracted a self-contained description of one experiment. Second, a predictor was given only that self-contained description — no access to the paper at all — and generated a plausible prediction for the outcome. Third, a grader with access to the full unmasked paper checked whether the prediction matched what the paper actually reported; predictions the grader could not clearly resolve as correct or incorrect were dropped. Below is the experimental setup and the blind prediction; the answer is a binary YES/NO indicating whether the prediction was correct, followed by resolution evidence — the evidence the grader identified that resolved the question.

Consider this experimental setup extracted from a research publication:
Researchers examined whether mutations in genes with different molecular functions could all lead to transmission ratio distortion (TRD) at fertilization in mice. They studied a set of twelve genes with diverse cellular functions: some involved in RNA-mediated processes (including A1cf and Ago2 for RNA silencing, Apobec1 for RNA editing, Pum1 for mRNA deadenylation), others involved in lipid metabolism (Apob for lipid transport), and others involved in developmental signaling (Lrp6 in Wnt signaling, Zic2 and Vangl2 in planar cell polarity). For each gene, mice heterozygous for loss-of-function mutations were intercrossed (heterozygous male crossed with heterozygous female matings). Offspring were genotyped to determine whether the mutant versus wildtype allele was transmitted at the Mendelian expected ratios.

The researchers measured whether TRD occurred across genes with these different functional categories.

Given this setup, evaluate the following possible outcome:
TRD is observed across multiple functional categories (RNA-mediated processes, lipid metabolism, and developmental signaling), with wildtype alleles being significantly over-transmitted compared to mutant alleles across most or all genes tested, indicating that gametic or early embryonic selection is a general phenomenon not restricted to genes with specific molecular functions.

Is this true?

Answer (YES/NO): NO